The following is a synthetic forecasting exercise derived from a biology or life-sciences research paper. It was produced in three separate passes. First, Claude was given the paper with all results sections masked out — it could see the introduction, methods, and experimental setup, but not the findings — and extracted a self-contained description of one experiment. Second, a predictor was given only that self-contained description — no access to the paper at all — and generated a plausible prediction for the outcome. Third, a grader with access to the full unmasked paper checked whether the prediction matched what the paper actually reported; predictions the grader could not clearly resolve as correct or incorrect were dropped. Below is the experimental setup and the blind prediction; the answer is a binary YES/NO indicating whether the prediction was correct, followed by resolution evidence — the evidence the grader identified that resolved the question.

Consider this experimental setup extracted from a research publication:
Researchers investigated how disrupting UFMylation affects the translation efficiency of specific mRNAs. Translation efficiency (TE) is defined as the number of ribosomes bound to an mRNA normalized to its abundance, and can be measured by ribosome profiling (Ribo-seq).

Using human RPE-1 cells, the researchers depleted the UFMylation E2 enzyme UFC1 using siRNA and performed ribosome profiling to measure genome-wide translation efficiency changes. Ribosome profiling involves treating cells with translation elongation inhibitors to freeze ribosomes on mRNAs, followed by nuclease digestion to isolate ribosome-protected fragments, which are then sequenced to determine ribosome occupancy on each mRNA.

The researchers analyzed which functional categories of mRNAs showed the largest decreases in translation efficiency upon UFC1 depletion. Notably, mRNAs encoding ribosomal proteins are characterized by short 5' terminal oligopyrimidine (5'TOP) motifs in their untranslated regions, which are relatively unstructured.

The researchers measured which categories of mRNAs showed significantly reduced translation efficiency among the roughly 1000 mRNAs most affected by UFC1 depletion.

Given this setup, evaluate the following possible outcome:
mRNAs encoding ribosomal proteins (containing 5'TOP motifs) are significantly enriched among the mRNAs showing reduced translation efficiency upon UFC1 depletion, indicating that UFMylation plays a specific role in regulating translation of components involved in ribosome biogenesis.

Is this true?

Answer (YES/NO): YES